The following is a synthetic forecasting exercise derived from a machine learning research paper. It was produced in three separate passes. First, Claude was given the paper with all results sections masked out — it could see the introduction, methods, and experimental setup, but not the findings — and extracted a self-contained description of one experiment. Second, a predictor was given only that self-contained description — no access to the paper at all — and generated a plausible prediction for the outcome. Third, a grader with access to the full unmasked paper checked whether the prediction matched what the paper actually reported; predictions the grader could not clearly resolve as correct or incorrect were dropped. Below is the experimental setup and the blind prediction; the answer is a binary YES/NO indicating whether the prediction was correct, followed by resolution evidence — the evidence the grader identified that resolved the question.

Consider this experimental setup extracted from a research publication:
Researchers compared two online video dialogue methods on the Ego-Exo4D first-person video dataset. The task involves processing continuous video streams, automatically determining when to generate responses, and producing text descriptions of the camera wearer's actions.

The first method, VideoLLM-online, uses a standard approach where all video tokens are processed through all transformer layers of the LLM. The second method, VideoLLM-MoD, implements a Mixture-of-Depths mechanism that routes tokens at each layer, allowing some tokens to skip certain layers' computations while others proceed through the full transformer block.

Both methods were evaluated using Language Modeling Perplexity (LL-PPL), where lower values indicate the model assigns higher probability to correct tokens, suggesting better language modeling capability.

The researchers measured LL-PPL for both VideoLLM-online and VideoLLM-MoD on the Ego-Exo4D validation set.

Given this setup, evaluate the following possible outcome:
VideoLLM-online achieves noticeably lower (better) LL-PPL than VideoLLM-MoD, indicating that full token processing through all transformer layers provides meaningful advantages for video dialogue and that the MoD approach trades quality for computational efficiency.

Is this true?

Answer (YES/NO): NO